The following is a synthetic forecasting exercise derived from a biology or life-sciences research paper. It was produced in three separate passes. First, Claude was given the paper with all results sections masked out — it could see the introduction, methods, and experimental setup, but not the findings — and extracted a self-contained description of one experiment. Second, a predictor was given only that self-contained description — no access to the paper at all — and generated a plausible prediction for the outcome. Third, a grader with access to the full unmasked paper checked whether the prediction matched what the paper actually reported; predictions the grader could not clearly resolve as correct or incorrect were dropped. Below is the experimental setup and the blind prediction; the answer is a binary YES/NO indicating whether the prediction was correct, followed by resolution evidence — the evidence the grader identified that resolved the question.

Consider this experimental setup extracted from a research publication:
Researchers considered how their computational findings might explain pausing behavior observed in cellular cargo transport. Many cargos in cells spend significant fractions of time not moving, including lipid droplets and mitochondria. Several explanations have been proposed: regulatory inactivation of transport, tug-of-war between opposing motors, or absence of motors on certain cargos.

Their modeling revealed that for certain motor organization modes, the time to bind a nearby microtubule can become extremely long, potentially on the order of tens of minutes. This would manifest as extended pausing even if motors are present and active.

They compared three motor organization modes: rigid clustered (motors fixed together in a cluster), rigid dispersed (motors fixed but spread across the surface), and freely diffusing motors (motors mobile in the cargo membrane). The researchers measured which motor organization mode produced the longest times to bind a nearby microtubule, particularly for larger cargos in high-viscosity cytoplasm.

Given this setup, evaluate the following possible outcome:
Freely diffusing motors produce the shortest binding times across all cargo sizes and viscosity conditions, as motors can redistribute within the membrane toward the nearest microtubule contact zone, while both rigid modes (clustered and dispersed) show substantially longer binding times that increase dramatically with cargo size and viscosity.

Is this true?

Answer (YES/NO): NO